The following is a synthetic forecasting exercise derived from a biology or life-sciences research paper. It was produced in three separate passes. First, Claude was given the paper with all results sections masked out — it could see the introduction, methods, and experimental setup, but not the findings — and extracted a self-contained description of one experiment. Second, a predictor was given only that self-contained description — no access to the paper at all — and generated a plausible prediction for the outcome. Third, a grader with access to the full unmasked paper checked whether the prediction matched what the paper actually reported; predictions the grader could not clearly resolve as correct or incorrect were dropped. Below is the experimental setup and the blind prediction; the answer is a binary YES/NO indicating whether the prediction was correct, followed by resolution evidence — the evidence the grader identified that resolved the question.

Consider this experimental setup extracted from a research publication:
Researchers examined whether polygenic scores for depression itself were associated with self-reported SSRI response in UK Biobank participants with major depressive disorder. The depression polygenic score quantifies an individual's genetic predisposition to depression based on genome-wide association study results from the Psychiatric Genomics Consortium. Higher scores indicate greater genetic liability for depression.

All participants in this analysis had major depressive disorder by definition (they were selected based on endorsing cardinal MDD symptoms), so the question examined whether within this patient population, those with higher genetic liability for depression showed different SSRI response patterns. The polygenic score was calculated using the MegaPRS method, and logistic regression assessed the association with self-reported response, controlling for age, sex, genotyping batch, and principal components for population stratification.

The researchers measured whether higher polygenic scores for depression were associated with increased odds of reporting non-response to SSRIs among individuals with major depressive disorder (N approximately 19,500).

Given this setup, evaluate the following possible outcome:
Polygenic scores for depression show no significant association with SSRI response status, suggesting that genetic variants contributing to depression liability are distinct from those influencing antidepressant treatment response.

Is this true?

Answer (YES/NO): NO